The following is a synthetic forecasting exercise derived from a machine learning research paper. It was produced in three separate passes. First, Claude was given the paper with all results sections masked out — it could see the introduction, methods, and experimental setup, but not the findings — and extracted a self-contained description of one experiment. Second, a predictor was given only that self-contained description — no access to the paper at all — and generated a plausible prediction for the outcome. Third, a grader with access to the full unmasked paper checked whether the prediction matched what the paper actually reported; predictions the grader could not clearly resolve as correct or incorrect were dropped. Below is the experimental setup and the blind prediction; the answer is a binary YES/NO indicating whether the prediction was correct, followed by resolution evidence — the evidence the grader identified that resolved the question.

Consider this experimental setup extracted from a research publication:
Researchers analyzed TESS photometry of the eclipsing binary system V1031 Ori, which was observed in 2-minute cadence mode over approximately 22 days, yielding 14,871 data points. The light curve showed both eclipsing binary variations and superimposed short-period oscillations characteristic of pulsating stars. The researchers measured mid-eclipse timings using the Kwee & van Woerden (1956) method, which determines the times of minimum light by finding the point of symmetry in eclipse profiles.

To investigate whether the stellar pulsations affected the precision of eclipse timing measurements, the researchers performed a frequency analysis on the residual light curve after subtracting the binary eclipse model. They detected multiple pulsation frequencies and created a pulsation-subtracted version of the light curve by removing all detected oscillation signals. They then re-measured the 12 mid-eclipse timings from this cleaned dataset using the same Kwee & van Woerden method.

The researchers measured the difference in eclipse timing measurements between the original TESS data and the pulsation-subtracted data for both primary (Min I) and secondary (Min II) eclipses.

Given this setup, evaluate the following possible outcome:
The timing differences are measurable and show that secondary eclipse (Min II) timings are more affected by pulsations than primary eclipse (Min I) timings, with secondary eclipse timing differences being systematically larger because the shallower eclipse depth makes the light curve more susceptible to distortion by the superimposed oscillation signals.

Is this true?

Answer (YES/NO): NO